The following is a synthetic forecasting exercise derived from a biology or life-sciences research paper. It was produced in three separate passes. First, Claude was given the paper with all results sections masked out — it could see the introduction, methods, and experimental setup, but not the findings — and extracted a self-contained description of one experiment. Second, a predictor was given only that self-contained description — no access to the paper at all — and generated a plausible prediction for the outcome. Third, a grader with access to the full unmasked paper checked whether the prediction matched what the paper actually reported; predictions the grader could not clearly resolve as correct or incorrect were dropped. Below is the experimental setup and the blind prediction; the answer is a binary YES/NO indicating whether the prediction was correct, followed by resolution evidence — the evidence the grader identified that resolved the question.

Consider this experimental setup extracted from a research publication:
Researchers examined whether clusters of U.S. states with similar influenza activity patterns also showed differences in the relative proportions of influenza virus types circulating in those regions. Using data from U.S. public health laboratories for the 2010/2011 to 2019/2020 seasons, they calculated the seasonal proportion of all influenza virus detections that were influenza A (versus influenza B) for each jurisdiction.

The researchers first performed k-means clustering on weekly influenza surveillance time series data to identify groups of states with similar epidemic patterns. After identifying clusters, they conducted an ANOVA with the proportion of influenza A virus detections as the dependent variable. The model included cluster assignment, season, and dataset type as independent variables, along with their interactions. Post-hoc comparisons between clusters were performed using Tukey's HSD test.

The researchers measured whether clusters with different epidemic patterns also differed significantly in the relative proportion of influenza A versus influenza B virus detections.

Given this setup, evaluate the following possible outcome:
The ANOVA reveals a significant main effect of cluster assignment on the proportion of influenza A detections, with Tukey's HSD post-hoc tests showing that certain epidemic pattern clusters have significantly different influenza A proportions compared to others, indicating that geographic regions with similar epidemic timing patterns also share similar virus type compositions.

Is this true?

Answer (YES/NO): NO